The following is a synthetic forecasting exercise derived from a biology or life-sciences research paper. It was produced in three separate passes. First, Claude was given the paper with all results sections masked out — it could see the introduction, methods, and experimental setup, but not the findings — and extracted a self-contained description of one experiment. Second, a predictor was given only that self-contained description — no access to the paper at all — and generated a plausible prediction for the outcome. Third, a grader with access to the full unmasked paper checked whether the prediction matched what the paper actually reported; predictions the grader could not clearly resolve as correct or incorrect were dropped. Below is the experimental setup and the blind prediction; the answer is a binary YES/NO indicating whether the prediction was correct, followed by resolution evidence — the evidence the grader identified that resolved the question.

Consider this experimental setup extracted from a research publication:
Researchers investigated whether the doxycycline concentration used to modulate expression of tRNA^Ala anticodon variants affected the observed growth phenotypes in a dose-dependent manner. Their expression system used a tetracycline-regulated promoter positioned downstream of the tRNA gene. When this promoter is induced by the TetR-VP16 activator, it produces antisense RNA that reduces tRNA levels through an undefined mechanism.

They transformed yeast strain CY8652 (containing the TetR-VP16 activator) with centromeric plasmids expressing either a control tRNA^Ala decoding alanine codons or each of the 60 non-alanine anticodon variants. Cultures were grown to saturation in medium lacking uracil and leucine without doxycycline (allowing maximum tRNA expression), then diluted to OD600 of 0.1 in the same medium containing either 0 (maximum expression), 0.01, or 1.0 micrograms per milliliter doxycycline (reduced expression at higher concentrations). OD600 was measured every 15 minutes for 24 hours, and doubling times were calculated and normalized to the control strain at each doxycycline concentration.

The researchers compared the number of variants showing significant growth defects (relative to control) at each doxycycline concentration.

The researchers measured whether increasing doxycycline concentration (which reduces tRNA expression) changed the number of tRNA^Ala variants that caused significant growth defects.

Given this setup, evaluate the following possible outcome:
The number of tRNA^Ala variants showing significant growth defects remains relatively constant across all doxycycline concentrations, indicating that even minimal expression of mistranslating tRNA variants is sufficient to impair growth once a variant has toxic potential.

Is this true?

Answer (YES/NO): NO